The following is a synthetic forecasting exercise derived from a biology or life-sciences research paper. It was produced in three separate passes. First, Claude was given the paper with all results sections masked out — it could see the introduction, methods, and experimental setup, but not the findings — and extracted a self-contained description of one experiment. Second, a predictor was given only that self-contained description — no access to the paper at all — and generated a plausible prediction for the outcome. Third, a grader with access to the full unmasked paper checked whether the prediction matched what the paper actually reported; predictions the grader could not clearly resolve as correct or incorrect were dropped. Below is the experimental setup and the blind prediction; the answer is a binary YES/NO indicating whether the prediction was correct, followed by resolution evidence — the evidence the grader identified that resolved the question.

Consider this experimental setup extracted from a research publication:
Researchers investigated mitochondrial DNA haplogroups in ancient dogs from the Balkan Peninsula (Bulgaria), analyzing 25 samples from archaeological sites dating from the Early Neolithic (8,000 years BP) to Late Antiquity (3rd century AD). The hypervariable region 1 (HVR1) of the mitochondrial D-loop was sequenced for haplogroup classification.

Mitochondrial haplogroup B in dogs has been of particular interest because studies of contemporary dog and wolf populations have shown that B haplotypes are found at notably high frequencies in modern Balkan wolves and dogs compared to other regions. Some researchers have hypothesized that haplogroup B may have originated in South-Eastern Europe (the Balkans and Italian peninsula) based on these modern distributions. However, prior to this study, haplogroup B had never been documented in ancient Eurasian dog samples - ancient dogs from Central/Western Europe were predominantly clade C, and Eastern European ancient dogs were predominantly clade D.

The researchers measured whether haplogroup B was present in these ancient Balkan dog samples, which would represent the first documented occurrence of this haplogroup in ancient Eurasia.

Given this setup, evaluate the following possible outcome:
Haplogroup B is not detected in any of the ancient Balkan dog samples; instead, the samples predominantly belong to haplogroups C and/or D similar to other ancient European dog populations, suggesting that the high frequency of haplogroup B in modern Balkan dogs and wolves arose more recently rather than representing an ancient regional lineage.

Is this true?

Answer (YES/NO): NO